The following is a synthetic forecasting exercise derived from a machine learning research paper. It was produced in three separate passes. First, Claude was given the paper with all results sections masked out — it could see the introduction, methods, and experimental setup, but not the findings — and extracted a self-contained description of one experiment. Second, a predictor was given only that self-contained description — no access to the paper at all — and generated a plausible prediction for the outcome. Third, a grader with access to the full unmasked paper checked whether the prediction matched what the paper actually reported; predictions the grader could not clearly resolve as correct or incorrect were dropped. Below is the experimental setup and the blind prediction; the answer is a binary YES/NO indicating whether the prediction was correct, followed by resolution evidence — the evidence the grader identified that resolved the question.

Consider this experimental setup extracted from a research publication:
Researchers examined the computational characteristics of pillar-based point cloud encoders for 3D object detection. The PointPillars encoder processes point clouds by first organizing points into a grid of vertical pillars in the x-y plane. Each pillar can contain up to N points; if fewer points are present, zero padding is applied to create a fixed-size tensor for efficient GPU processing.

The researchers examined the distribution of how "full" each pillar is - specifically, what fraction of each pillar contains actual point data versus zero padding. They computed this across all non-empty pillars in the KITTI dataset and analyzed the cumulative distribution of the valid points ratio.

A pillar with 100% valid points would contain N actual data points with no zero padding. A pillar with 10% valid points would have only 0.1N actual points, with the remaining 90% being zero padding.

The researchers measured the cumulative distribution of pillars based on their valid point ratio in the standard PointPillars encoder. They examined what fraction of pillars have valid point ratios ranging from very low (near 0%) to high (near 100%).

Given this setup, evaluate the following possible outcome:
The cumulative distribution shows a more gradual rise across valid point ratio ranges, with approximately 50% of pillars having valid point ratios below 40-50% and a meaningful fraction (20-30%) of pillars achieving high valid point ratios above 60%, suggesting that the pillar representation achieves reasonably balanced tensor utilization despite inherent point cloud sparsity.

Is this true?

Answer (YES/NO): NO